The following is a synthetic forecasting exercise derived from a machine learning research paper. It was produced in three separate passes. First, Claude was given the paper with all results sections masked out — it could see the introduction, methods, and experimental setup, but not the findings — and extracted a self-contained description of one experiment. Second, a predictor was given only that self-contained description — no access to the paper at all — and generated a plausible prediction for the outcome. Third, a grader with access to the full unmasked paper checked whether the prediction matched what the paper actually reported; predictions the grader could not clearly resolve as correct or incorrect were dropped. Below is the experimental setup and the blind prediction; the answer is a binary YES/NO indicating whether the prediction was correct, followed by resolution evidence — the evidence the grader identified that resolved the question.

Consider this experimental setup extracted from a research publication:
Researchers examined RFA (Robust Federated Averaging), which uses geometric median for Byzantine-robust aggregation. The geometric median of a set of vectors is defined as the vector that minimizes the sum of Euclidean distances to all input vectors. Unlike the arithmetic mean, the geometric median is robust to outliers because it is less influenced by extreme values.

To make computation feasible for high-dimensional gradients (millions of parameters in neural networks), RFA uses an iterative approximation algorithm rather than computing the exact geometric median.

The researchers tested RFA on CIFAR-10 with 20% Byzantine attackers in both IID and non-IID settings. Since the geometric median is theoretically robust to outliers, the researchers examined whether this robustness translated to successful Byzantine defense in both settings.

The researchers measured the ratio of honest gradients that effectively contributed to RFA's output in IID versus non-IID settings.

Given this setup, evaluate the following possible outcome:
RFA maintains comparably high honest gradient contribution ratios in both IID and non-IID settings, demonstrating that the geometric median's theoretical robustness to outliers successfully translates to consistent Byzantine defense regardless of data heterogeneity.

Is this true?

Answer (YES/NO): NO